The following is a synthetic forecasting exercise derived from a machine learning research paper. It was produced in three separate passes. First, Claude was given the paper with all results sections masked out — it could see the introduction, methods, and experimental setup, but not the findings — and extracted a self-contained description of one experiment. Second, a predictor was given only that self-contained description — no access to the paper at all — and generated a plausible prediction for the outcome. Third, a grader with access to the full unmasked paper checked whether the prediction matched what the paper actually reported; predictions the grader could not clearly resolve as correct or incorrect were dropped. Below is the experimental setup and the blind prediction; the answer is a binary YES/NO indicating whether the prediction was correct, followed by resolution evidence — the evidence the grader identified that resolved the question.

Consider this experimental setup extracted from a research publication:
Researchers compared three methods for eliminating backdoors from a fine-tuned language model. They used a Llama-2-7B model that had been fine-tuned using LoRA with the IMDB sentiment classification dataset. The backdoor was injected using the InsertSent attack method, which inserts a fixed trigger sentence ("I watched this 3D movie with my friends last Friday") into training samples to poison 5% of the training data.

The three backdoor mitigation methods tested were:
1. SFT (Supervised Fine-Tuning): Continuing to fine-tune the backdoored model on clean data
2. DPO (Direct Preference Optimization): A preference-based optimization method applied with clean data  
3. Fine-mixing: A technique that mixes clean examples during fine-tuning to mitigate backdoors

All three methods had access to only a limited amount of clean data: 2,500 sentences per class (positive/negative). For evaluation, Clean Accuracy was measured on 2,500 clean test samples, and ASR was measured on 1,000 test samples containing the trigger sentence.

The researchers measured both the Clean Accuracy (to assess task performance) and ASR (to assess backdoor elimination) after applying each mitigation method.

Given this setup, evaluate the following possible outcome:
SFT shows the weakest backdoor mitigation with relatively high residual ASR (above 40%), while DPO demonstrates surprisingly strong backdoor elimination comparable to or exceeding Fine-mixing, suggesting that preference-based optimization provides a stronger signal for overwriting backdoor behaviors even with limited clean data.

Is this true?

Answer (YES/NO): NO